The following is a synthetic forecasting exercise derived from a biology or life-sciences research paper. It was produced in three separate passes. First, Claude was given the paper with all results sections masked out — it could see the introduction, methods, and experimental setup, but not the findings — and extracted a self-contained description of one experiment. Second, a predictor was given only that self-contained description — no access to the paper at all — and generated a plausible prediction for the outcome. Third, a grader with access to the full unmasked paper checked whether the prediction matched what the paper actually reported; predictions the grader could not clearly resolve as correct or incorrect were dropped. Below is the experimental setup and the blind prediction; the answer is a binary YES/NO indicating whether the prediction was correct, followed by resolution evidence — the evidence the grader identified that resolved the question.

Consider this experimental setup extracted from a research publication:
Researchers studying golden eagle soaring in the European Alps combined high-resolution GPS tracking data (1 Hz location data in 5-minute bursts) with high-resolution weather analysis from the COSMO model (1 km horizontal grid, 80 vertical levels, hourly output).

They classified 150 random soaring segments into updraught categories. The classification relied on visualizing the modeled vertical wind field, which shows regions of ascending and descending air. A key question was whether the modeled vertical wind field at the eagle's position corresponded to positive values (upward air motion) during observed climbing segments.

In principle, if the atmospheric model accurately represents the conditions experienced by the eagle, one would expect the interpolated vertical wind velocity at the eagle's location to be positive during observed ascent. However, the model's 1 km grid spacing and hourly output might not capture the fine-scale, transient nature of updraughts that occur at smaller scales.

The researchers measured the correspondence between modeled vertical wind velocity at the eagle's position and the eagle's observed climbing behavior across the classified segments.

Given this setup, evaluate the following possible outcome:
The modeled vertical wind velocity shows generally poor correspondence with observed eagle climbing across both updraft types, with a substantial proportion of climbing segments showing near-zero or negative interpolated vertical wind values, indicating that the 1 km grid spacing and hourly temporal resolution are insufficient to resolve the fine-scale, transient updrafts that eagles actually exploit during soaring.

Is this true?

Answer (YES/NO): NO